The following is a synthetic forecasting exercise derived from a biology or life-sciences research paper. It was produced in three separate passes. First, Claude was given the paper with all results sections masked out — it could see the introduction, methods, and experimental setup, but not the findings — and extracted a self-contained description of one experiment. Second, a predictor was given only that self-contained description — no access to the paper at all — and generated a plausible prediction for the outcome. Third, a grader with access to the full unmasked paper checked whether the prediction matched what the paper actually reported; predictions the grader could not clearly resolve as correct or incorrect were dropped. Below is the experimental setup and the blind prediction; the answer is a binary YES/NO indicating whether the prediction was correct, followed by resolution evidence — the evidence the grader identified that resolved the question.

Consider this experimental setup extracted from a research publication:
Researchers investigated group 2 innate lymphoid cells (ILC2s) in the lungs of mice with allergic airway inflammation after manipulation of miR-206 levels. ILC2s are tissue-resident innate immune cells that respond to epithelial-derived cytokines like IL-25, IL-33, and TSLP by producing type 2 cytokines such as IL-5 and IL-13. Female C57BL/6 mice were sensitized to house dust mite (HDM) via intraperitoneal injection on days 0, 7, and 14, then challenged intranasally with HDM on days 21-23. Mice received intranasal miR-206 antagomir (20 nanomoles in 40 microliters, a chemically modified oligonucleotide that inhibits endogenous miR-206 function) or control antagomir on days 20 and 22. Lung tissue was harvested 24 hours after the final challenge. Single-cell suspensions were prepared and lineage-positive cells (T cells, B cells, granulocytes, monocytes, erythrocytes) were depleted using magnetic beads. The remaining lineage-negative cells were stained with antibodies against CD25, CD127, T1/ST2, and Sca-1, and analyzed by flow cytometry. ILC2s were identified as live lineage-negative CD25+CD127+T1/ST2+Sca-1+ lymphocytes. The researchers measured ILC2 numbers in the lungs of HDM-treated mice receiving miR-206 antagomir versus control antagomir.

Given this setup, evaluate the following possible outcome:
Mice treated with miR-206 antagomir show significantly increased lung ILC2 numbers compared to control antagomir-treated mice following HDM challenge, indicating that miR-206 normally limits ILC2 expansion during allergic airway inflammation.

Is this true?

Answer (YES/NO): NO